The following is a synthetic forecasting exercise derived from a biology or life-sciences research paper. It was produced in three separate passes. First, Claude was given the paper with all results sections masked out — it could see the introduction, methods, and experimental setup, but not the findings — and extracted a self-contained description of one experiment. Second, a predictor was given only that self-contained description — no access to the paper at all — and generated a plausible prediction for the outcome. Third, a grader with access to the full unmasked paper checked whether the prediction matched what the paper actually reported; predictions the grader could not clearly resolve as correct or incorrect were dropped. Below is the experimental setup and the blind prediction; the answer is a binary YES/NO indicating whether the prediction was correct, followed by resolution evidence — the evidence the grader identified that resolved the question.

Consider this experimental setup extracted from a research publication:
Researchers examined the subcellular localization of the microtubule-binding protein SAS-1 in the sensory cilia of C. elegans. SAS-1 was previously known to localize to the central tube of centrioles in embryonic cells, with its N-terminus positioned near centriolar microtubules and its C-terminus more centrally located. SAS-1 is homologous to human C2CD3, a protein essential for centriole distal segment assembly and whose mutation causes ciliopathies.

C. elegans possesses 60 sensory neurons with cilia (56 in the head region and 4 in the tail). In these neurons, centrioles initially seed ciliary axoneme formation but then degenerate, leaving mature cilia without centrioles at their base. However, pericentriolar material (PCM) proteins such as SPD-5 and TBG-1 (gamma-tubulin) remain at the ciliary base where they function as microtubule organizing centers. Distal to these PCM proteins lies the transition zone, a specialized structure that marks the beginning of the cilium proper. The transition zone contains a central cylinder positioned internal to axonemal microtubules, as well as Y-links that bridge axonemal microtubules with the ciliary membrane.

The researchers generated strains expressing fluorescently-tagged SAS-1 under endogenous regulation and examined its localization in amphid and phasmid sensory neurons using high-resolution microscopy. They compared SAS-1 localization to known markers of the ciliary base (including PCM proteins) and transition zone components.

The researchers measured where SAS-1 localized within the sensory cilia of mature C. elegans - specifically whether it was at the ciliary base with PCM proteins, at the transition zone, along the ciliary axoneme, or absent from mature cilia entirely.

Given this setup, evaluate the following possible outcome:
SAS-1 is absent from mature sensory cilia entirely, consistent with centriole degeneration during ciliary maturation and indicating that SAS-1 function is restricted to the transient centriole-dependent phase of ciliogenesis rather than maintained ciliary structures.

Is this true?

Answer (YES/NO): NO